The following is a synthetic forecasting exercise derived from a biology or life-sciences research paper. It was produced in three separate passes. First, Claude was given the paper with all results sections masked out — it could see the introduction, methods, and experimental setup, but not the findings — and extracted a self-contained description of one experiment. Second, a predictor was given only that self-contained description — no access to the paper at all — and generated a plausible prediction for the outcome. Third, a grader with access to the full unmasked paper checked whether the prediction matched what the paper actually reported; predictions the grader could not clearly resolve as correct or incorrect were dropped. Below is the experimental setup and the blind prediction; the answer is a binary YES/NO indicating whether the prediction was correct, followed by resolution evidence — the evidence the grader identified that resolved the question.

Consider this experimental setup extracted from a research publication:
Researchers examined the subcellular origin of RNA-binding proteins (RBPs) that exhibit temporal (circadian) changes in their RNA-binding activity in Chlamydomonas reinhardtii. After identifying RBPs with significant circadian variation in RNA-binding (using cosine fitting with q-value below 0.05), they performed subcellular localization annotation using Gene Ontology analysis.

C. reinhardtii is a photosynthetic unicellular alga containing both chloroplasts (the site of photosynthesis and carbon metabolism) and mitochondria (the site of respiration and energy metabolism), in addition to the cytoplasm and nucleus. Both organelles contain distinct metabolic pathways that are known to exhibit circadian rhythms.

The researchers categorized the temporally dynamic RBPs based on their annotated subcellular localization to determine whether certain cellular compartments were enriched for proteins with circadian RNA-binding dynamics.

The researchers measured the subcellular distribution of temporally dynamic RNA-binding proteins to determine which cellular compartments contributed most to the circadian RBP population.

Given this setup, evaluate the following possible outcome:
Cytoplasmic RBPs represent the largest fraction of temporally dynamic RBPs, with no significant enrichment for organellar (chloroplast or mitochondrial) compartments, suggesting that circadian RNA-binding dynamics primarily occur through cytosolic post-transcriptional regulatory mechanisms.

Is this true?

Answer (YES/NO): NO